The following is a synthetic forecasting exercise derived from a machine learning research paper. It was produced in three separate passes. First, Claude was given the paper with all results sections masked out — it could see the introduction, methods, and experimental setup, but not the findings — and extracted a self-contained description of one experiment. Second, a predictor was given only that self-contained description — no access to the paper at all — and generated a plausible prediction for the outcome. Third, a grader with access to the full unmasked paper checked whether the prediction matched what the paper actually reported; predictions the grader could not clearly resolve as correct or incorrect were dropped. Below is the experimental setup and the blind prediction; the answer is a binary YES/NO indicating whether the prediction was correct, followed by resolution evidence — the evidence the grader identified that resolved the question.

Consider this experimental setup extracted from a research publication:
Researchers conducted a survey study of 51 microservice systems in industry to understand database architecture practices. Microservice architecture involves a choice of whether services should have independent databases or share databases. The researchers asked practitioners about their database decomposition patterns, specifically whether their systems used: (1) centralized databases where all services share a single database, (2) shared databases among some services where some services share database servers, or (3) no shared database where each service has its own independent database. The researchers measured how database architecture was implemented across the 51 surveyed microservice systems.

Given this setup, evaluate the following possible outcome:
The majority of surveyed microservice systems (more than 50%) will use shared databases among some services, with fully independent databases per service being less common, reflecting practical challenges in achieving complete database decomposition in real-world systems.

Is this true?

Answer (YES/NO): YES